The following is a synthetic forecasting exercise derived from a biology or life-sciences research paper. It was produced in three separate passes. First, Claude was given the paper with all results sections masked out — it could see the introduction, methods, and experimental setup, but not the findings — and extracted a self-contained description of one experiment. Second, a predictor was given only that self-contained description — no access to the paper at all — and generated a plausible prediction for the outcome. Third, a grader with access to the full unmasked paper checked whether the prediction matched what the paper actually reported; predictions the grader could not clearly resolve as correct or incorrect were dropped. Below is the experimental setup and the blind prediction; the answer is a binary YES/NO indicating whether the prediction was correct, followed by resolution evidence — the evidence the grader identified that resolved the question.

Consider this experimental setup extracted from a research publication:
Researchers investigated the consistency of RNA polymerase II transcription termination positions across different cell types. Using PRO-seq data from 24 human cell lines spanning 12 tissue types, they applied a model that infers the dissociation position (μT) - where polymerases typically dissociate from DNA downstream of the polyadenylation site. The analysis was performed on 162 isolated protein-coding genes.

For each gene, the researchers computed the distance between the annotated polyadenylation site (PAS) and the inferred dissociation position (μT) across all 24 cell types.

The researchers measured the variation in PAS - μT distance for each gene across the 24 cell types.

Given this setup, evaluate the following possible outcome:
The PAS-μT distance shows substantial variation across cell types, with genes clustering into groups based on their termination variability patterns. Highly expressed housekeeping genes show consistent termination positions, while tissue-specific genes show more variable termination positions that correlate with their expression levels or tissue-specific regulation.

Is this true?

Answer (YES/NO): NO